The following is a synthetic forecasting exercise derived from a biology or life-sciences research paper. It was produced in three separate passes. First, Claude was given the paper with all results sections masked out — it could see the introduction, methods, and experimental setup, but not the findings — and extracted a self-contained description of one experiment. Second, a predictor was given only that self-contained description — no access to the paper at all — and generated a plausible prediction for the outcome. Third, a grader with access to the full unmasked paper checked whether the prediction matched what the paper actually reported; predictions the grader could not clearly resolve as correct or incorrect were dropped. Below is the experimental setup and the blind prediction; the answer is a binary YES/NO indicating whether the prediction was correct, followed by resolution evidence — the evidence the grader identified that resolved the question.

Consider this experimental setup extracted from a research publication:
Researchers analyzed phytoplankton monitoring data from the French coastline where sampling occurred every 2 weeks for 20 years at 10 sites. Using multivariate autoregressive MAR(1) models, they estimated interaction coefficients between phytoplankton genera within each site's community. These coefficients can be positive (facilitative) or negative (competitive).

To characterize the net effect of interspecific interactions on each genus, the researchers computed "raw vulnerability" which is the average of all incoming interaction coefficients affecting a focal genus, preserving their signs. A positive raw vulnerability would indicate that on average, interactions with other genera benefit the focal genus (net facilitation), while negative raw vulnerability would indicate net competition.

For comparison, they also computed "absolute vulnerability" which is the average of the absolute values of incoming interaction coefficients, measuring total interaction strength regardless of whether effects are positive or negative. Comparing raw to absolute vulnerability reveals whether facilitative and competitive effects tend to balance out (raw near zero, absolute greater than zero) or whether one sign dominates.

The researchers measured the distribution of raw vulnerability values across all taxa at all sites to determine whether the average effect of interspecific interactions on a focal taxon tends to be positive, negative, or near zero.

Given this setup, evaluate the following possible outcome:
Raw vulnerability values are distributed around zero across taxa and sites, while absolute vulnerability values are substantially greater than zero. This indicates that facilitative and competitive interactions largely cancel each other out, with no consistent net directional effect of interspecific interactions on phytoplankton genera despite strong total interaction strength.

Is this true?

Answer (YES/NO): NO